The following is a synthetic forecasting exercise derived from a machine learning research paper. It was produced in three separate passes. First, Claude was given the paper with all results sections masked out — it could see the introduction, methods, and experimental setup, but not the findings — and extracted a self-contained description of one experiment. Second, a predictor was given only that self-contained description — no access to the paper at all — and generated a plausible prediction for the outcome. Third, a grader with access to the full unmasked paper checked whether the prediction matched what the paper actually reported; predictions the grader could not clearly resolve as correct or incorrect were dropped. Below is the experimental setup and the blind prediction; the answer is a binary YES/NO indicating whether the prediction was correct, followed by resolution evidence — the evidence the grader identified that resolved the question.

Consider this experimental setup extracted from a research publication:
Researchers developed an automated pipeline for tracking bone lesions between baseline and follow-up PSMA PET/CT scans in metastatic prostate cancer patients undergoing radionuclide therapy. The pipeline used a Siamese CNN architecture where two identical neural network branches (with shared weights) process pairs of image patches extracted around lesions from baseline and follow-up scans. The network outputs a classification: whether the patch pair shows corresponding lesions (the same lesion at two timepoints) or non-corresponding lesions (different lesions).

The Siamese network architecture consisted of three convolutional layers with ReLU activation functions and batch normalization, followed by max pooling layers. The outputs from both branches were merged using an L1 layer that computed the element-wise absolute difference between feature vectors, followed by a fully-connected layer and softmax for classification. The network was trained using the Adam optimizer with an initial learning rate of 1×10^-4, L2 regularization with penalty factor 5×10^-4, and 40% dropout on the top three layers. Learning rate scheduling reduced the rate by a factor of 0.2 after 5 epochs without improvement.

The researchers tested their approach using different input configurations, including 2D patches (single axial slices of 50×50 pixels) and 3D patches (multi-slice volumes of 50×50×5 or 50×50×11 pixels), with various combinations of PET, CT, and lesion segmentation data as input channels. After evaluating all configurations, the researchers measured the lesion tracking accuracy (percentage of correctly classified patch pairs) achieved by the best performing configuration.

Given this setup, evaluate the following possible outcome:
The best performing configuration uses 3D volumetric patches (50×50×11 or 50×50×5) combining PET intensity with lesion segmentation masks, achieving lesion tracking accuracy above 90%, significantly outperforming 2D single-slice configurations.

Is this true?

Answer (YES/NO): NO